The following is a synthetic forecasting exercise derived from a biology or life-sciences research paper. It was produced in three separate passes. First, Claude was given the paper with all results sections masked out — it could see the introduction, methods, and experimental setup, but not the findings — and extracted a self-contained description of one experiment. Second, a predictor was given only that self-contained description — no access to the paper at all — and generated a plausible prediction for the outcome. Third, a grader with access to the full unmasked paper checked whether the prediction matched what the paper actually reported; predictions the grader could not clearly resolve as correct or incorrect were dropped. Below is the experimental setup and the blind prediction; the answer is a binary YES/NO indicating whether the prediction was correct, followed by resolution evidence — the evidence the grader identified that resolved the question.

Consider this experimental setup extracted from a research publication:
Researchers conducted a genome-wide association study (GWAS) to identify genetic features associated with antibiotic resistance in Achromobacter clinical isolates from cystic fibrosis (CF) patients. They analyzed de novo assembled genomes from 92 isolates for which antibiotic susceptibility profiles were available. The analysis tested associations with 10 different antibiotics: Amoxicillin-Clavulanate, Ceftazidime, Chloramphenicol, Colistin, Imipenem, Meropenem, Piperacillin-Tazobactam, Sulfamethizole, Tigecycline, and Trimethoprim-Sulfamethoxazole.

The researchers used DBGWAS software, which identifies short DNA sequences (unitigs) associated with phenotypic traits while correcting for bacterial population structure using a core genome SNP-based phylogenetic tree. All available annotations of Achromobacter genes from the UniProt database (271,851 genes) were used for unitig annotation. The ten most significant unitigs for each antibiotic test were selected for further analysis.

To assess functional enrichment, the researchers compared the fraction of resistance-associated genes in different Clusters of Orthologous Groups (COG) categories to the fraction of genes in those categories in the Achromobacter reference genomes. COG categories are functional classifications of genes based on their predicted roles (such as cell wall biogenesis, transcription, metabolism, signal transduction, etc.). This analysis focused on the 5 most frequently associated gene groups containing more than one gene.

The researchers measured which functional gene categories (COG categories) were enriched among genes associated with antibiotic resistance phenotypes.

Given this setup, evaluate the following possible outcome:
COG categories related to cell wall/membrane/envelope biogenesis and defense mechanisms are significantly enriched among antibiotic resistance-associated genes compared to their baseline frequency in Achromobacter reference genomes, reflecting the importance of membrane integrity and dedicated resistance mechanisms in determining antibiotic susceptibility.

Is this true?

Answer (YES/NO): NO